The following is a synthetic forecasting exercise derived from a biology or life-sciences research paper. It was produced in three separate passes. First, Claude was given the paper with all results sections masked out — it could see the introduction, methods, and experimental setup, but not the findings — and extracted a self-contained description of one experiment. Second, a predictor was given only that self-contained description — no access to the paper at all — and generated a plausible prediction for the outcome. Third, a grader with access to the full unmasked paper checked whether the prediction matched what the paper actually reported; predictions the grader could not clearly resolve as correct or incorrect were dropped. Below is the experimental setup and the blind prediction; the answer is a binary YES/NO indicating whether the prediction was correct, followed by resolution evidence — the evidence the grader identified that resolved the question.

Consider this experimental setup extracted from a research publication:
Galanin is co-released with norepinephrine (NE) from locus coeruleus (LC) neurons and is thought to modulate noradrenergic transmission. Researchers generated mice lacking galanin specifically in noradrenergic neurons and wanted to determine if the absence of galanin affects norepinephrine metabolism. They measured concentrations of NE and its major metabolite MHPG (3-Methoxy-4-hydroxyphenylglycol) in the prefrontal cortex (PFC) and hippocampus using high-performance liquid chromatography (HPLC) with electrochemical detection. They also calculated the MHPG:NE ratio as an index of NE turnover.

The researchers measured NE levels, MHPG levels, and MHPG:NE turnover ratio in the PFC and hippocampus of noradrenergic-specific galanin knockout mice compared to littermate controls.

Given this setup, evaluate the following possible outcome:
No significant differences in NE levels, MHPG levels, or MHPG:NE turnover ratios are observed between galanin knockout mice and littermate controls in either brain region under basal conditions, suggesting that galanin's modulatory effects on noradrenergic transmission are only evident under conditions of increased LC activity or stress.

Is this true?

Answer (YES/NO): YES